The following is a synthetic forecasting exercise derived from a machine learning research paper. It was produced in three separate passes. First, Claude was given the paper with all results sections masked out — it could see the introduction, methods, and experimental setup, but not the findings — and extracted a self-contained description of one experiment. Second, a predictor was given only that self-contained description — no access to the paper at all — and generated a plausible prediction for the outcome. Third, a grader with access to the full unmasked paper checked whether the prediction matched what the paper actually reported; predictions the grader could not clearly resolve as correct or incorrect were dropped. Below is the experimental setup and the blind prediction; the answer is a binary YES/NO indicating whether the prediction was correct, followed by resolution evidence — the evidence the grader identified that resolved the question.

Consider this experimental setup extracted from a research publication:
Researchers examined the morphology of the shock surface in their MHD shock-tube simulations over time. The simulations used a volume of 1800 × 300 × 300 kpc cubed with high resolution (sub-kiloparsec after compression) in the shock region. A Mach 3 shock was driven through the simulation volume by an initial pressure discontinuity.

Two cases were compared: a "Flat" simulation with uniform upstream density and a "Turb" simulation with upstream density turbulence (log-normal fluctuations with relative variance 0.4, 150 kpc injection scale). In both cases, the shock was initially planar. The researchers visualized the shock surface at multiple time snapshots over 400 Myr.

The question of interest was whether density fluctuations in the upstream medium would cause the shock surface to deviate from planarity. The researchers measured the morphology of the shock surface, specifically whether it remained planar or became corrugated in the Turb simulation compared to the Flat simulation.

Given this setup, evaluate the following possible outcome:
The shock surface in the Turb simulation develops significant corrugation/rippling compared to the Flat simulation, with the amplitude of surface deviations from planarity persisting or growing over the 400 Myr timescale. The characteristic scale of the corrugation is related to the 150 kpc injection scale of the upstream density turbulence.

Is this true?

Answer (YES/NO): YES